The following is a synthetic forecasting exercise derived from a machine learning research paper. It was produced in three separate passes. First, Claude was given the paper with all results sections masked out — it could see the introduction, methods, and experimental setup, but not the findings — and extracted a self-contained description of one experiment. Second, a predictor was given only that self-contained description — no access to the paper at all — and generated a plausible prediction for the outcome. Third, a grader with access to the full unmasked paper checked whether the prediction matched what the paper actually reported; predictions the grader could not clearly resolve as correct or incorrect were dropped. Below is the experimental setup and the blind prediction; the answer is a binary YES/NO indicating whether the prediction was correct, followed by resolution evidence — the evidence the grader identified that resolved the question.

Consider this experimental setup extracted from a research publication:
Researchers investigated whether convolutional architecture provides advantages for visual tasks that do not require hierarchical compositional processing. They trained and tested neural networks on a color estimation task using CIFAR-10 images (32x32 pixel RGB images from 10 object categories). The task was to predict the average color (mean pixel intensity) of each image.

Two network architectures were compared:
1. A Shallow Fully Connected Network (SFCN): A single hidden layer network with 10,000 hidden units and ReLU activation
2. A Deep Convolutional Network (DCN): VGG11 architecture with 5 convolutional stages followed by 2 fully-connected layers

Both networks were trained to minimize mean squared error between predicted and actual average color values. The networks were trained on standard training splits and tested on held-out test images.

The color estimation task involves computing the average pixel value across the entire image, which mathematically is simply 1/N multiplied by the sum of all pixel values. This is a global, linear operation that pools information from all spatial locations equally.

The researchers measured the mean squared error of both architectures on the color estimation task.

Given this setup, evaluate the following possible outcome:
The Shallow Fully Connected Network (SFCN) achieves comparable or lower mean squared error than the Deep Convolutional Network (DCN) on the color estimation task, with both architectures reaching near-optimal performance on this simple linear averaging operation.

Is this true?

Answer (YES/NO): NO